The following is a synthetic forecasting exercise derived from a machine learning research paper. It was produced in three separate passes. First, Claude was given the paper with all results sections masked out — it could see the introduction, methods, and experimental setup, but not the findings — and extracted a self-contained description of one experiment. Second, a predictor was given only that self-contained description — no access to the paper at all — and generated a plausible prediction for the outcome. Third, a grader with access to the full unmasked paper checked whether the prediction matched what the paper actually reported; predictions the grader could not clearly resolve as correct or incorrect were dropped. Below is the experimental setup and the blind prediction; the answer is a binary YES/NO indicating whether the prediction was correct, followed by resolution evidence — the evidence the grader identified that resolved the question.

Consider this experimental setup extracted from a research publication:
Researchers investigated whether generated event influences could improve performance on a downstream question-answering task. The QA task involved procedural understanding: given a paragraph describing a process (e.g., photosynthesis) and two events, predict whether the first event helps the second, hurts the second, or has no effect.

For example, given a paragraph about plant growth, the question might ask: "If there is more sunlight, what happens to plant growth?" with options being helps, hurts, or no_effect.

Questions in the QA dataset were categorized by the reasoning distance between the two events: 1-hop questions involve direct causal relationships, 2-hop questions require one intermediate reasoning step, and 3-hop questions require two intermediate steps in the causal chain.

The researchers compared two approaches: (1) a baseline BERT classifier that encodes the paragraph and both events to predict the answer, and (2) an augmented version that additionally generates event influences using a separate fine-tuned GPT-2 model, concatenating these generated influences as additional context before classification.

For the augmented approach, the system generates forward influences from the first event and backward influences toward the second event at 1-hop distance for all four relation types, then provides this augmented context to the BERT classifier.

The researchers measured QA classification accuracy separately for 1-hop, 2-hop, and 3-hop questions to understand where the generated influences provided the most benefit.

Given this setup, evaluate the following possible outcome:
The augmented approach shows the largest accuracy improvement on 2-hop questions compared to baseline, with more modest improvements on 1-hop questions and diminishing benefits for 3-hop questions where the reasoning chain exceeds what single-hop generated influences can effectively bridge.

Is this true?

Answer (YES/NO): NO